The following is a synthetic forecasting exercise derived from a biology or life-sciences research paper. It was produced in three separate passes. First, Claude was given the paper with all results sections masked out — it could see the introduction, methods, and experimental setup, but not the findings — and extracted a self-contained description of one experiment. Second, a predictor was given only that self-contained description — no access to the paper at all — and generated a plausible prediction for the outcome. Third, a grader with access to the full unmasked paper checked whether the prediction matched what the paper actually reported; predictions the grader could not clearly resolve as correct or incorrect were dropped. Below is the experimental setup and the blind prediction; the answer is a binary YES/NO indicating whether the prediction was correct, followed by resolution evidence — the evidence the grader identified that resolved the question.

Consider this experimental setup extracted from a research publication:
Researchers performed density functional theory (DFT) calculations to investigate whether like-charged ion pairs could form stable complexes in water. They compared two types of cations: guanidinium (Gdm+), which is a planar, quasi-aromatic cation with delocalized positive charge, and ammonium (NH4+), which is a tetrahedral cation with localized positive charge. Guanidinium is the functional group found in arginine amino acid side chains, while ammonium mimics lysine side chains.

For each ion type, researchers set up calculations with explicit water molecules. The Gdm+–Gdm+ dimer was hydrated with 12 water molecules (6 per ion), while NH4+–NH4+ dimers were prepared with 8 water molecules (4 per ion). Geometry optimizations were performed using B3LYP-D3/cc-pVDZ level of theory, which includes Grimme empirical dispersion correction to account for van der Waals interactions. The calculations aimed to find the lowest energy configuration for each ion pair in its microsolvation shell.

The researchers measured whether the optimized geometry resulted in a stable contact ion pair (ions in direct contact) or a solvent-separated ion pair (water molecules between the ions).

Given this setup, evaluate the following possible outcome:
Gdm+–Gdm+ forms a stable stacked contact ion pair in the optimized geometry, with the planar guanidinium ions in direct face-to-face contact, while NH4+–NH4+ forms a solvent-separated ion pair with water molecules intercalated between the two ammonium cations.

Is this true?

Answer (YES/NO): YES